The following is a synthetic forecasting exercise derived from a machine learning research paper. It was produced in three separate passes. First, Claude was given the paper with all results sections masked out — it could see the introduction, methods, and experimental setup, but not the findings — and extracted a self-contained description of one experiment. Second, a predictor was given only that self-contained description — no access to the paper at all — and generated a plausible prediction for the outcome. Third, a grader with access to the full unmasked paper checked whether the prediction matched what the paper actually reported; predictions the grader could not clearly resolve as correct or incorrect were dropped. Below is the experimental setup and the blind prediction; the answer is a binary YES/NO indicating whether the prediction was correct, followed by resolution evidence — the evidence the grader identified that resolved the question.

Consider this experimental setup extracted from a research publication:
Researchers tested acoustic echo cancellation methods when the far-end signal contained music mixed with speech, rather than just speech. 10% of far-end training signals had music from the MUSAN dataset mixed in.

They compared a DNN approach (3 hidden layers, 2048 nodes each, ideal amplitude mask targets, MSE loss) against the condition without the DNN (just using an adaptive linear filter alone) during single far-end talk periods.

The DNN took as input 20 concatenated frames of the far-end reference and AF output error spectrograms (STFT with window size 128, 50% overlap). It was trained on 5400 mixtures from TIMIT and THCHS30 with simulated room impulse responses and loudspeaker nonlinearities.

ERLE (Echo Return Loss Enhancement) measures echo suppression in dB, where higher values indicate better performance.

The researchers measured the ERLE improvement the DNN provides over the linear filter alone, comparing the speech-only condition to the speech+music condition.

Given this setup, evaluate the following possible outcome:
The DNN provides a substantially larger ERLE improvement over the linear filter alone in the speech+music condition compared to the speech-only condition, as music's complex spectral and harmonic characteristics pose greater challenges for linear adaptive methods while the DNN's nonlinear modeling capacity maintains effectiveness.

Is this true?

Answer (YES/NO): YES